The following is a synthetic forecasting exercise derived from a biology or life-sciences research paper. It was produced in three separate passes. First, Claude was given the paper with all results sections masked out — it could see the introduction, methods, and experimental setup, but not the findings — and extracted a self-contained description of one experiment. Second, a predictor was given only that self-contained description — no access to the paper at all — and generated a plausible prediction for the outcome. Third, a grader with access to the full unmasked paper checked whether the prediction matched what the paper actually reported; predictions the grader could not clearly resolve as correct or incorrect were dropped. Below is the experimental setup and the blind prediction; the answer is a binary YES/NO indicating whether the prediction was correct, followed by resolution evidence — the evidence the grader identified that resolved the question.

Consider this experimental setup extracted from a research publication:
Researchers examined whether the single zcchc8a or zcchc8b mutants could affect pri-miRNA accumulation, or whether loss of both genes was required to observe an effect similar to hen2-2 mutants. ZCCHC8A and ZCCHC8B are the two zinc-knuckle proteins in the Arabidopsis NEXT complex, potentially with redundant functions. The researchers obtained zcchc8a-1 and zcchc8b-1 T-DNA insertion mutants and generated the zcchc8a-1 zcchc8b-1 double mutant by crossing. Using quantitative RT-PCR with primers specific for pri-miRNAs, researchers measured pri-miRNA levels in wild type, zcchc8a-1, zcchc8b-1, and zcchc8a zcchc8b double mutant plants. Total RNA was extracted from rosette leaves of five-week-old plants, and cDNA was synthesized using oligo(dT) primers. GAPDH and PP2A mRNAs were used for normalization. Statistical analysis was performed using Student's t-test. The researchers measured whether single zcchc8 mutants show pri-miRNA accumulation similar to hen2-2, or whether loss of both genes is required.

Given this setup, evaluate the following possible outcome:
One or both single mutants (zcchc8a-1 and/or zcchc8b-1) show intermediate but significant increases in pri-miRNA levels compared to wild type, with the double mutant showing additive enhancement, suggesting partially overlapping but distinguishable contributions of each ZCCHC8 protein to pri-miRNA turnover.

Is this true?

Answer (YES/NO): NO